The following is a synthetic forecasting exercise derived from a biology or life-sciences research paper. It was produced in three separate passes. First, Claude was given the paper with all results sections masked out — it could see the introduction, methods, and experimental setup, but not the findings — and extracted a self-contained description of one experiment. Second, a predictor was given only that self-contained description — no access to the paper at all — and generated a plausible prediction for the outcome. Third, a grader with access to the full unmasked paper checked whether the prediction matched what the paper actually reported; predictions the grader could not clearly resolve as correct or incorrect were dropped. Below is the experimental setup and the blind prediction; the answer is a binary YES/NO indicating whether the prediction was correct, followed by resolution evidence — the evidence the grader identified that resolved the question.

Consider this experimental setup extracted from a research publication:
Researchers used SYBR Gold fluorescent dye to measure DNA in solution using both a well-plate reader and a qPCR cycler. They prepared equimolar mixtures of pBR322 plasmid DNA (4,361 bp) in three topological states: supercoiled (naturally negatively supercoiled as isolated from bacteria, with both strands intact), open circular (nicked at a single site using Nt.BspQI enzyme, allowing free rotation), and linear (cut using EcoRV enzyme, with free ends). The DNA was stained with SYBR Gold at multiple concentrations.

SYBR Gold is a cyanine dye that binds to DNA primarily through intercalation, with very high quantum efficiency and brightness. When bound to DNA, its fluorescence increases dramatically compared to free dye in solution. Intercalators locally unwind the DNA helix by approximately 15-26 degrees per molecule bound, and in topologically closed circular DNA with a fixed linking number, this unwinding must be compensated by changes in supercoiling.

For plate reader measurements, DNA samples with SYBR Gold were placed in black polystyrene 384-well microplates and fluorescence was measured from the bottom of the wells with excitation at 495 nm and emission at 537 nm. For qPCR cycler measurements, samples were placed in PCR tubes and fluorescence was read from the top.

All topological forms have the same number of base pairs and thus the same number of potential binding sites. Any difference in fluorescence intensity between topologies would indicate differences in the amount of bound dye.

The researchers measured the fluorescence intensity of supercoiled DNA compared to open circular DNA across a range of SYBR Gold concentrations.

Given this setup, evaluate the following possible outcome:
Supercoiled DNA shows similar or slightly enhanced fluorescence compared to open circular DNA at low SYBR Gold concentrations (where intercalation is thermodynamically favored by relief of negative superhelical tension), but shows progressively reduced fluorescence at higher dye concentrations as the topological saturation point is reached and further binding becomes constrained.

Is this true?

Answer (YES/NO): NO